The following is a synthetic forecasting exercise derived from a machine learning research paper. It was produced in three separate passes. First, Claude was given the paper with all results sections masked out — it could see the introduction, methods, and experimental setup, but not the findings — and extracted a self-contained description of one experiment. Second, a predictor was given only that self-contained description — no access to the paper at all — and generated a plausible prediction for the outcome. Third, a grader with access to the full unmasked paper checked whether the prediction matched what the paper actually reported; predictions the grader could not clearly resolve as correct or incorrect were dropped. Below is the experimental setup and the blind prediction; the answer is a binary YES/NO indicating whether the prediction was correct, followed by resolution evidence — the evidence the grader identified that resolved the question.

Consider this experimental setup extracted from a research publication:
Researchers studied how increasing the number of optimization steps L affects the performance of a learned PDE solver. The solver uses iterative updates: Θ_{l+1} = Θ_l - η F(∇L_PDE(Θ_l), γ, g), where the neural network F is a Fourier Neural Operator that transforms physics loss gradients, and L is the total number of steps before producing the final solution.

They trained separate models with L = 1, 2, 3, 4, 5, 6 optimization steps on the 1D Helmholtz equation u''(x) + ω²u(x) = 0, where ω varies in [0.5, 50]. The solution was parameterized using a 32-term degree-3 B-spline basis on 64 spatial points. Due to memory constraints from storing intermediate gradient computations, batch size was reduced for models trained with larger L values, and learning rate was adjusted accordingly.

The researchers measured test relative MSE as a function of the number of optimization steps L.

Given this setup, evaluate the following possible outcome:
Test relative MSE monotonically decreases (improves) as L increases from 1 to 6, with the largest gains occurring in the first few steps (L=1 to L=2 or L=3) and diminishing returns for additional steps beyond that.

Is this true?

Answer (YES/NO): NO